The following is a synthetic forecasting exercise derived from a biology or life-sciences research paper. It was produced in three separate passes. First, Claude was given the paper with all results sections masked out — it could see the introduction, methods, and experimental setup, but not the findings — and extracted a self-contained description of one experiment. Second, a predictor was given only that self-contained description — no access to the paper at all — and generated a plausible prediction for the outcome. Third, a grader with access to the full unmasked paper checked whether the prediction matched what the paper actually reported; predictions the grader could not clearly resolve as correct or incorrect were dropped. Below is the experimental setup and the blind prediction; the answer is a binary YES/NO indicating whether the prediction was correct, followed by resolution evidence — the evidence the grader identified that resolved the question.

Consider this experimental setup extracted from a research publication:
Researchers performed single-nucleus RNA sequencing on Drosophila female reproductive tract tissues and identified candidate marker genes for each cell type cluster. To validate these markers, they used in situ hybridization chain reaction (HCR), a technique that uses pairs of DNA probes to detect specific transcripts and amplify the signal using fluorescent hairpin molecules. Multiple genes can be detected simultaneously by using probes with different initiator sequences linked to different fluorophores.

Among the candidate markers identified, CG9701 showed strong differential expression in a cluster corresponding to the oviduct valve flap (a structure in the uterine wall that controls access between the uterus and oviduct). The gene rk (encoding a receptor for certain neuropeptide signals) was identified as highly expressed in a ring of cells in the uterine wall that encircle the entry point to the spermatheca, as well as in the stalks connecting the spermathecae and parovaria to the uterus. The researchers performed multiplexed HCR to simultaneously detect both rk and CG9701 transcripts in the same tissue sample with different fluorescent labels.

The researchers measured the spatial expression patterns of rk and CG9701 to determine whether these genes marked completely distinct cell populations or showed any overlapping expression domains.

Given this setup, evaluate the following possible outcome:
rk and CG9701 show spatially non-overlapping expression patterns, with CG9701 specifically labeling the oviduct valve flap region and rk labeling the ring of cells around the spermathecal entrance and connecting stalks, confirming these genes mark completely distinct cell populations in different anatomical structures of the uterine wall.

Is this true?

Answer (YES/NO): NO